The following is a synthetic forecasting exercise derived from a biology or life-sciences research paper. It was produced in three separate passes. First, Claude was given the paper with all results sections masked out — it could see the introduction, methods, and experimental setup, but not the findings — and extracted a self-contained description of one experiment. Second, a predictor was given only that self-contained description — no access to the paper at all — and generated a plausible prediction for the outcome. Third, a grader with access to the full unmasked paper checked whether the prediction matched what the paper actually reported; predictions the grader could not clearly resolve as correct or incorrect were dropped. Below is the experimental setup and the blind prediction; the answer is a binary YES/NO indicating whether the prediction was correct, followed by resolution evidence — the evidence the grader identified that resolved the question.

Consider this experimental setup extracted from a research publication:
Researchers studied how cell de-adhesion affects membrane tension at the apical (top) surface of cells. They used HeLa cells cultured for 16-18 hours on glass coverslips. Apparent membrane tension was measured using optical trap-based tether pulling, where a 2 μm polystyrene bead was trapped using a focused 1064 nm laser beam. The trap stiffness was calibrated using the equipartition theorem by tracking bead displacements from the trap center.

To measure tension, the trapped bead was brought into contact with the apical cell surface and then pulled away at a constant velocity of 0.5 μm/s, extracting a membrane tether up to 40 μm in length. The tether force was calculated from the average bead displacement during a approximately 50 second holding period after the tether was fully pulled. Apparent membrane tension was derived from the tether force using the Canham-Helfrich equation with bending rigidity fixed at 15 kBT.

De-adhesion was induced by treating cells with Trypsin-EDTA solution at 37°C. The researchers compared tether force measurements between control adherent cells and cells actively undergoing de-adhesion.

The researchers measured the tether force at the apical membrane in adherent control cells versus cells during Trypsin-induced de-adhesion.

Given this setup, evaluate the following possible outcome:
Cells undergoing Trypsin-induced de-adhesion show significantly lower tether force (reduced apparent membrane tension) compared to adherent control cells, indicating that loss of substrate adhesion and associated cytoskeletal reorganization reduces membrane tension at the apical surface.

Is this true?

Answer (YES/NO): YES